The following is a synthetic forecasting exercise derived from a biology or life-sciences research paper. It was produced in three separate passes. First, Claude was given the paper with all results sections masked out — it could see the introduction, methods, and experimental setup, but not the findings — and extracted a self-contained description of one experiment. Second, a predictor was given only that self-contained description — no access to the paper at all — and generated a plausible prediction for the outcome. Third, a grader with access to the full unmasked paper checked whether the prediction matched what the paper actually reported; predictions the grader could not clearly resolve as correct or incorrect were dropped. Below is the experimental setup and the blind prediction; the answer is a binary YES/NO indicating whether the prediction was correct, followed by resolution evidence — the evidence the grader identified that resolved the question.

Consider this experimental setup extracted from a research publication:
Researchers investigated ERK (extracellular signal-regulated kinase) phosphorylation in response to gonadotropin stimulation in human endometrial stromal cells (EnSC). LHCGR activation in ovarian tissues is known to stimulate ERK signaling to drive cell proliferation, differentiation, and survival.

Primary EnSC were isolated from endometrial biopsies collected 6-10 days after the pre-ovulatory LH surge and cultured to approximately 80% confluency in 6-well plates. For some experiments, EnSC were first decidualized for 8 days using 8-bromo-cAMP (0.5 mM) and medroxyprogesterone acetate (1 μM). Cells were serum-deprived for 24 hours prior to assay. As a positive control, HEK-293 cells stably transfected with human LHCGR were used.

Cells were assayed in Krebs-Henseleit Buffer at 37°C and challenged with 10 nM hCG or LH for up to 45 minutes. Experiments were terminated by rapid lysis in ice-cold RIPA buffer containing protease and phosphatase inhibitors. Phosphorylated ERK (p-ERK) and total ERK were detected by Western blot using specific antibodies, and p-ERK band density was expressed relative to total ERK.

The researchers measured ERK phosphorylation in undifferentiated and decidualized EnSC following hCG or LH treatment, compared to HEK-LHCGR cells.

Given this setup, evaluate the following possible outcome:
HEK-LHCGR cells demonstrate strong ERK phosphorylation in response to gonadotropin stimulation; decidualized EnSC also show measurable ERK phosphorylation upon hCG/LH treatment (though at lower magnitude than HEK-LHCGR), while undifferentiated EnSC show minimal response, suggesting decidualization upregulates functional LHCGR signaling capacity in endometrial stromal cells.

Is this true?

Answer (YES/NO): NO